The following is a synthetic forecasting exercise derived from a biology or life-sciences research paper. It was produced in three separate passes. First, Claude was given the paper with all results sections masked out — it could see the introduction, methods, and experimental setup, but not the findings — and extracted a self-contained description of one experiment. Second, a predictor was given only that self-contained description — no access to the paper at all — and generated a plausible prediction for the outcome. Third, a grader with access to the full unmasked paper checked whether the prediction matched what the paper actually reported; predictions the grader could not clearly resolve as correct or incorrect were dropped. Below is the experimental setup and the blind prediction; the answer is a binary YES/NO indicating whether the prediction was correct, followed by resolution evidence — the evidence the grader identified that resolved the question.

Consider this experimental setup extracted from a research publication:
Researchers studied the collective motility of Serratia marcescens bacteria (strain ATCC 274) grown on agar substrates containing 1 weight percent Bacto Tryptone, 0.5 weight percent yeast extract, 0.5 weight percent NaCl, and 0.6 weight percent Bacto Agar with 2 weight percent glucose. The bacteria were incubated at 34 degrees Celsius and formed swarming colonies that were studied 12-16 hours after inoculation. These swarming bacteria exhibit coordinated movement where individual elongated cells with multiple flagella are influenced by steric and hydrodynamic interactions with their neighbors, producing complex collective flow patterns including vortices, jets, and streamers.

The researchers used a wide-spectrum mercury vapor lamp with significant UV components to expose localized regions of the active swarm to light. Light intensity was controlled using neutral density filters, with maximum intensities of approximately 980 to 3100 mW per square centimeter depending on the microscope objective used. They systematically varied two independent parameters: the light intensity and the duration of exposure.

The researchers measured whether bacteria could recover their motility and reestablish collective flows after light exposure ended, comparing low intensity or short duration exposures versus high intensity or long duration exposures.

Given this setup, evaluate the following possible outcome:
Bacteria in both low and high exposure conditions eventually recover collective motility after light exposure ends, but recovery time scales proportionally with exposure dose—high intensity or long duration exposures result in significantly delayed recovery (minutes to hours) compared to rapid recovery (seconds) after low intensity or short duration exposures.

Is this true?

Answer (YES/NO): NO